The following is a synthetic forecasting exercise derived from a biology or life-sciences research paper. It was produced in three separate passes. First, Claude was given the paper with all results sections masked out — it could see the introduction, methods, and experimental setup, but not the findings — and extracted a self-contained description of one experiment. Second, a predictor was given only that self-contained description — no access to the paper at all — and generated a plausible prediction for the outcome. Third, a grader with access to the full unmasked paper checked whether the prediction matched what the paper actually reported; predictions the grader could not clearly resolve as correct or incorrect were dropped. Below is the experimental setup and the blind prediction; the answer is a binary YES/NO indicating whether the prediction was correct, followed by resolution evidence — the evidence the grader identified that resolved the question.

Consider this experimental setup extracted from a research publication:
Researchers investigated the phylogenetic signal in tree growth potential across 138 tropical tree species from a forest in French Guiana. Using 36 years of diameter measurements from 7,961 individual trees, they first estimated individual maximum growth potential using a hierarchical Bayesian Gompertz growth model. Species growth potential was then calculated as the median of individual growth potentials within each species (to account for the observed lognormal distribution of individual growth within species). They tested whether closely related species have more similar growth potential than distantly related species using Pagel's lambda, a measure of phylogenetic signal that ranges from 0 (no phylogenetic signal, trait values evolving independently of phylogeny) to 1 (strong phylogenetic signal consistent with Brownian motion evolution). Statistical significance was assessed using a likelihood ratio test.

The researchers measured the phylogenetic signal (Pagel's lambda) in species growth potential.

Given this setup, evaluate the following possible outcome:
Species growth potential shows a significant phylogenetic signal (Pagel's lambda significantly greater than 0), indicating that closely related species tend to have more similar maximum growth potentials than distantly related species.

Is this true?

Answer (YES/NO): YES